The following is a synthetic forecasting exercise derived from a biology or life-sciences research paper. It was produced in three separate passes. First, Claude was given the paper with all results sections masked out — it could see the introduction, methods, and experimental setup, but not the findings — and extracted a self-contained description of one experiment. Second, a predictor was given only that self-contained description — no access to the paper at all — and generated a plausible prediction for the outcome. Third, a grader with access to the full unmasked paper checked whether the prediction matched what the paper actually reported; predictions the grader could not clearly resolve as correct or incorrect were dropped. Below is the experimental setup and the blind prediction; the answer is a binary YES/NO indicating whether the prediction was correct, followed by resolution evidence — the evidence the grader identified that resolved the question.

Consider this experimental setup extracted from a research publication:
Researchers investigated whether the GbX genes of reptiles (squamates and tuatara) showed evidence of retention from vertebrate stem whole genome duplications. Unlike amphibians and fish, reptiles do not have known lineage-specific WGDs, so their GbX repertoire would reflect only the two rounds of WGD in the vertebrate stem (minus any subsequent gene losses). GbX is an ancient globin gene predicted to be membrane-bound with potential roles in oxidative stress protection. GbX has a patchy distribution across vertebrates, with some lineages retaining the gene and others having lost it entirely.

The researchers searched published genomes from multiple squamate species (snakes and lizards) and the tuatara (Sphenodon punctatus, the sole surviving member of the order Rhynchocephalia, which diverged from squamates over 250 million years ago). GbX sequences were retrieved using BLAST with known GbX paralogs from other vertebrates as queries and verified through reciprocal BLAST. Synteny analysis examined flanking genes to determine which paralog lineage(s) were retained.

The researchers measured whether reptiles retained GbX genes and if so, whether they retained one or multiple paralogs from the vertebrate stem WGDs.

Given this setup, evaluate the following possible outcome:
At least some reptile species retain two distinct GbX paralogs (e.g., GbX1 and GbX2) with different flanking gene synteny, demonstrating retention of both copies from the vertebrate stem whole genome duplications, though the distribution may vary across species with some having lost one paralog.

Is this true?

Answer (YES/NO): NO